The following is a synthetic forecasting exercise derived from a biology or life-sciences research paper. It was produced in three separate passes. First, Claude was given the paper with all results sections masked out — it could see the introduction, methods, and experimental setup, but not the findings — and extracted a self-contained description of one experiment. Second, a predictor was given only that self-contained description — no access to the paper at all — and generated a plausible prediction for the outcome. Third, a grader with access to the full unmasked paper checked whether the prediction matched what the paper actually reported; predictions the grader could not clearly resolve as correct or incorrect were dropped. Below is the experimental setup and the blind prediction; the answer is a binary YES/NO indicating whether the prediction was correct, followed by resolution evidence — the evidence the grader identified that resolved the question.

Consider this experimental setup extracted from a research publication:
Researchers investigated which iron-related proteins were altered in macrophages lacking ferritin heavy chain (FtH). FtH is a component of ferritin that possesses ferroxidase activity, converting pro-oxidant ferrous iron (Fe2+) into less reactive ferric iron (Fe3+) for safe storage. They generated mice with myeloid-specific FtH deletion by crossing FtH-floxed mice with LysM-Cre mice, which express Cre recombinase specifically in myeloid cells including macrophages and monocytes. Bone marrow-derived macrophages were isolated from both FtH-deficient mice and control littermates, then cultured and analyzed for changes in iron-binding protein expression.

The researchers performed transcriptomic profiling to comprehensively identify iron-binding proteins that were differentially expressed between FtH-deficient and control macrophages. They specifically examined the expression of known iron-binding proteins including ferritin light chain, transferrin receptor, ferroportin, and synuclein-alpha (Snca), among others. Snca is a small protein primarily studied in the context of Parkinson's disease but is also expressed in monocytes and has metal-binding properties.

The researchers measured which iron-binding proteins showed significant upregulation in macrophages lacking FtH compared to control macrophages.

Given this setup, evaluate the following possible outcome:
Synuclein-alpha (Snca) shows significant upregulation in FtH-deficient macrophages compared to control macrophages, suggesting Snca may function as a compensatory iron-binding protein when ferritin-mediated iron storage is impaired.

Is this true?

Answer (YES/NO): YES